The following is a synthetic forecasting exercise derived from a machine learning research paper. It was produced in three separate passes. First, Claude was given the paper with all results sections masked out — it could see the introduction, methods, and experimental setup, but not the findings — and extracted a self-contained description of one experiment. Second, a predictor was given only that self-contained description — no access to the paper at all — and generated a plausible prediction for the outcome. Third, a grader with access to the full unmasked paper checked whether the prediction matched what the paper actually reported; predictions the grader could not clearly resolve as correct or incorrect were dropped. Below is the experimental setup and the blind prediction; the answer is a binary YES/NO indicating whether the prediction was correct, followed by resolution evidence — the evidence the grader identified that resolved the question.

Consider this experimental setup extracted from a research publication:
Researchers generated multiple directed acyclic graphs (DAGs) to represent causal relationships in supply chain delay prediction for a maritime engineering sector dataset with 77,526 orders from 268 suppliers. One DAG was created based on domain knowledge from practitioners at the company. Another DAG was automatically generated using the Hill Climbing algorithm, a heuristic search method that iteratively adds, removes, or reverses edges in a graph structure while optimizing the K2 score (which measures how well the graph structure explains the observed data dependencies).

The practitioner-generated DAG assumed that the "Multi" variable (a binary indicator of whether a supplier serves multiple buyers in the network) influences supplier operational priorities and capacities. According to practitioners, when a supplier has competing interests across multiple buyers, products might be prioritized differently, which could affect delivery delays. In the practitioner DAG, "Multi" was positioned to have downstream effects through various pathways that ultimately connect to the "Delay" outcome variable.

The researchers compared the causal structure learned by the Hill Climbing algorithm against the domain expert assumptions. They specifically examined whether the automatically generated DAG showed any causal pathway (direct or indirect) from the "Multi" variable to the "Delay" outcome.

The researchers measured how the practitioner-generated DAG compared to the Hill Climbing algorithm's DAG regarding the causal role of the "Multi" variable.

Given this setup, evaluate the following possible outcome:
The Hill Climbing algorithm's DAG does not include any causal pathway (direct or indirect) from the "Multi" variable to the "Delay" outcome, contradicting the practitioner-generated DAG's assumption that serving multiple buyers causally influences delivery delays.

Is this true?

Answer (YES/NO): YES